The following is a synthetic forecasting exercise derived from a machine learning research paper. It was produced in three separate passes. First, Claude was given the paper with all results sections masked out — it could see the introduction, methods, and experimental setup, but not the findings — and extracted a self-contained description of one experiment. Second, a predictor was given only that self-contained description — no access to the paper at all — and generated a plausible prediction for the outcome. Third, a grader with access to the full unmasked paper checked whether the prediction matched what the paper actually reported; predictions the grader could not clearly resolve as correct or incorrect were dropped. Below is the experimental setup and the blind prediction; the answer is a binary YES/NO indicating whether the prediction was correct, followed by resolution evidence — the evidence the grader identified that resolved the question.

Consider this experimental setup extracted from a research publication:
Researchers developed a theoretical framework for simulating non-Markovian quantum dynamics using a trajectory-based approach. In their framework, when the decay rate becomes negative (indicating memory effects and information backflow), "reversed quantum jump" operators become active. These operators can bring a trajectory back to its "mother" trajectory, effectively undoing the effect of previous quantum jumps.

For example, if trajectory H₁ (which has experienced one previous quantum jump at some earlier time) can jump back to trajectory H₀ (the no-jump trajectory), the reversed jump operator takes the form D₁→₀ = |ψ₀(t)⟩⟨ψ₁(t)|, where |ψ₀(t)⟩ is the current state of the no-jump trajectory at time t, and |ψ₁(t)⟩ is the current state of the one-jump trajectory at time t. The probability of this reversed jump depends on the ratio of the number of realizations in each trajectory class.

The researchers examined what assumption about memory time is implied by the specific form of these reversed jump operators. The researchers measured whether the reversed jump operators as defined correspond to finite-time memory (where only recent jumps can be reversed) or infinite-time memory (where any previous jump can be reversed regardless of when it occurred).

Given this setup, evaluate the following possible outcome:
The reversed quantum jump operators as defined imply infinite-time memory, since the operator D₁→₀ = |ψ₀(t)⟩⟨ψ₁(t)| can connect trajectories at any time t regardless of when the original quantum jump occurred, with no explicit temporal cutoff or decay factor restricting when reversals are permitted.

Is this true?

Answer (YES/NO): YES